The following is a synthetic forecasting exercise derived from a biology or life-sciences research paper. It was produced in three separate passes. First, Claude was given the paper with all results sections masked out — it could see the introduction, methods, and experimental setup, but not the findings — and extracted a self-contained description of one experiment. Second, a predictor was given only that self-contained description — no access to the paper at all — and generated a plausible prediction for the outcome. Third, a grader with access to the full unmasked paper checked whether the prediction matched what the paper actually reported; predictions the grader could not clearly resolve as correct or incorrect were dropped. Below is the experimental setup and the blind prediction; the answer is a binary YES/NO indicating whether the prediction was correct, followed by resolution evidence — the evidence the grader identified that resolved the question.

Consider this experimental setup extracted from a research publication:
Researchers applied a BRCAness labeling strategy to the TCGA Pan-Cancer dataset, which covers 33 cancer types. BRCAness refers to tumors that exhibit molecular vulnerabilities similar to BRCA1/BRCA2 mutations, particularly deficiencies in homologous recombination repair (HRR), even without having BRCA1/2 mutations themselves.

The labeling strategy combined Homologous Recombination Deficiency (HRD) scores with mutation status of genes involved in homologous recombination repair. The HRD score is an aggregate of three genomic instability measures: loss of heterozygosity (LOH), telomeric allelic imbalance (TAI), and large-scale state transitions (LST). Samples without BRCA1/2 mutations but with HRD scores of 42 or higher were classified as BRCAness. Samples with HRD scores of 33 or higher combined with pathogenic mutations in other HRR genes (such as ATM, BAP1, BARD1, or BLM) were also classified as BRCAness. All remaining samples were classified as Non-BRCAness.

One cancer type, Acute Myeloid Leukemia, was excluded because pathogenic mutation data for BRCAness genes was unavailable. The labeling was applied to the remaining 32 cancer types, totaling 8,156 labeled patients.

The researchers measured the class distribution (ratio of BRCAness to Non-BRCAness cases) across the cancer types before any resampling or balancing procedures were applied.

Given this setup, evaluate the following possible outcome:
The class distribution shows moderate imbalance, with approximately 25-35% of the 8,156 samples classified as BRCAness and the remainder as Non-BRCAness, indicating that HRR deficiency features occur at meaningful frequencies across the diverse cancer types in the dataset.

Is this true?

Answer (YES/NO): NO